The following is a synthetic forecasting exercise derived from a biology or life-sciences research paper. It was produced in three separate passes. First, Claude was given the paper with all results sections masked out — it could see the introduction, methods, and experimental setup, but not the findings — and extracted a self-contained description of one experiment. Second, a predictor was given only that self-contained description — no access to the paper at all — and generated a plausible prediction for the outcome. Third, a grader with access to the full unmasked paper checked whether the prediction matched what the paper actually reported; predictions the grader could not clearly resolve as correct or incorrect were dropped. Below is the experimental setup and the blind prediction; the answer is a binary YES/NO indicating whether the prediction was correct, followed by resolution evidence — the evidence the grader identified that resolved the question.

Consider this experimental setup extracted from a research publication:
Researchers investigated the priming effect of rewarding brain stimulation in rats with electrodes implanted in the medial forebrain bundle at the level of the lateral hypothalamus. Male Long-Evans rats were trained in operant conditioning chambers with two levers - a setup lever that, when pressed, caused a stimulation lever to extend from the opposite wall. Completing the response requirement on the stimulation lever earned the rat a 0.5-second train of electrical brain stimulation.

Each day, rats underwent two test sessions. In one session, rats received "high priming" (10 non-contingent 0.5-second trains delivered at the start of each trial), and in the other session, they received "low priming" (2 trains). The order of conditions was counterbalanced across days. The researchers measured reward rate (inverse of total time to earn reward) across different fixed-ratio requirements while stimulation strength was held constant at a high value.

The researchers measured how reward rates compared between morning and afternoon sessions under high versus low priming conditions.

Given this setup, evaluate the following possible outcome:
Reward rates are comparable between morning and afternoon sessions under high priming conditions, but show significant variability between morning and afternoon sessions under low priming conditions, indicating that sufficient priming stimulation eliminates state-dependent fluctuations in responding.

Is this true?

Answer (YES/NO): YES